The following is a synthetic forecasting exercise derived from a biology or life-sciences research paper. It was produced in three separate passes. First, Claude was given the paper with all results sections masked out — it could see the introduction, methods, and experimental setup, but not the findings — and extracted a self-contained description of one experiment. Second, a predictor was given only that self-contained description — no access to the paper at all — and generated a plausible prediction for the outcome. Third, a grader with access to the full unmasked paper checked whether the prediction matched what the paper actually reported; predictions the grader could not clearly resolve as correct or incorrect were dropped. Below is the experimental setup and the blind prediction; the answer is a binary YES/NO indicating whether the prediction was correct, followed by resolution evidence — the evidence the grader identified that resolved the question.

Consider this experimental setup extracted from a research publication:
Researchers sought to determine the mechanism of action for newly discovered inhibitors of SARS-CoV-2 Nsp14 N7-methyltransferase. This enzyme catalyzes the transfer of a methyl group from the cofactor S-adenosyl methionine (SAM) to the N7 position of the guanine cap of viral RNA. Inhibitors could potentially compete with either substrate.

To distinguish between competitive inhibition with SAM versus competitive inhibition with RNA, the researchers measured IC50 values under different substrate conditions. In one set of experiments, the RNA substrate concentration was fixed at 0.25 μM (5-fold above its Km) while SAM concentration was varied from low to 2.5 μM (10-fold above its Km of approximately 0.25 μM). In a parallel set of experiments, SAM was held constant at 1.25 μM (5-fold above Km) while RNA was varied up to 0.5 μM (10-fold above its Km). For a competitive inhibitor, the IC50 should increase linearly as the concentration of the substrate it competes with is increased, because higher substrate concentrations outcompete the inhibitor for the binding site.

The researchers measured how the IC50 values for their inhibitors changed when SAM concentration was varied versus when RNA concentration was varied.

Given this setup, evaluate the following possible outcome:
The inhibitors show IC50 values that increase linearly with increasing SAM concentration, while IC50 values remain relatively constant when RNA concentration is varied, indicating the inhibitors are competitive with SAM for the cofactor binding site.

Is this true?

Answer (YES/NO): NO